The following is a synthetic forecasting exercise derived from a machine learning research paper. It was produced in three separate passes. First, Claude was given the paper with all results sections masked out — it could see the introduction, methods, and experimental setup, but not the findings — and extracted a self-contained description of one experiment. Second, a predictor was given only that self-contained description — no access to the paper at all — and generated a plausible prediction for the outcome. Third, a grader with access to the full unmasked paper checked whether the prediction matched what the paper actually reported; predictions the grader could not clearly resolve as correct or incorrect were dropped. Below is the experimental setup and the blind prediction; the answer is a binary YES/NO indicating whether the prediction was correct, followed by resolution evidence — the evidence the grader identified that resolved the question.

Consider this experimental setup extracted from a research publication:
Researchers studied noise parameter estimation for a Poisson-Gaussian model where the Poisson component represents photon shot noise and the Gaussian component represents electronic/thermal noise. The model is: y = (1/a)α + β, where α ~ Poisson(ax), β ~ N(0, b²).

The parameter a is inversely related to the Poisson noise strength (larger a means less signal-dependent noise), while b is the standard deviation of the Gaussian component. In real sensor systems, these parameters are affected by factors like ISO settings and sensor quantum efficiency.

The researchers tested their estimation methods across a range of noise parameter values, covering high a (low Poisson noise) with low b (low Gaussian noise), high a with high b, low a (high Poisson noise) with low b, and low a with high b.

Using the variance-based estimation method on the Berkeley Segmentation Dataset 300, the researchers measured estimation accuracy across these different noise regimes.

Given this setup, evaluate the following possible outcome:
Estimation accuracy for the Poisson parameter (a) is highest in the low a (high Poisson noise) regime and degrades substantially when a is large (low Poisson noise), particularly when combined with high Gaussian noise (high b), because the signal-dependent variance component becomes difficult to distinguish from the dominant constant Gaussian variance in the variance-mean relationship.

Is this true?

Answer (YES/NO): NO